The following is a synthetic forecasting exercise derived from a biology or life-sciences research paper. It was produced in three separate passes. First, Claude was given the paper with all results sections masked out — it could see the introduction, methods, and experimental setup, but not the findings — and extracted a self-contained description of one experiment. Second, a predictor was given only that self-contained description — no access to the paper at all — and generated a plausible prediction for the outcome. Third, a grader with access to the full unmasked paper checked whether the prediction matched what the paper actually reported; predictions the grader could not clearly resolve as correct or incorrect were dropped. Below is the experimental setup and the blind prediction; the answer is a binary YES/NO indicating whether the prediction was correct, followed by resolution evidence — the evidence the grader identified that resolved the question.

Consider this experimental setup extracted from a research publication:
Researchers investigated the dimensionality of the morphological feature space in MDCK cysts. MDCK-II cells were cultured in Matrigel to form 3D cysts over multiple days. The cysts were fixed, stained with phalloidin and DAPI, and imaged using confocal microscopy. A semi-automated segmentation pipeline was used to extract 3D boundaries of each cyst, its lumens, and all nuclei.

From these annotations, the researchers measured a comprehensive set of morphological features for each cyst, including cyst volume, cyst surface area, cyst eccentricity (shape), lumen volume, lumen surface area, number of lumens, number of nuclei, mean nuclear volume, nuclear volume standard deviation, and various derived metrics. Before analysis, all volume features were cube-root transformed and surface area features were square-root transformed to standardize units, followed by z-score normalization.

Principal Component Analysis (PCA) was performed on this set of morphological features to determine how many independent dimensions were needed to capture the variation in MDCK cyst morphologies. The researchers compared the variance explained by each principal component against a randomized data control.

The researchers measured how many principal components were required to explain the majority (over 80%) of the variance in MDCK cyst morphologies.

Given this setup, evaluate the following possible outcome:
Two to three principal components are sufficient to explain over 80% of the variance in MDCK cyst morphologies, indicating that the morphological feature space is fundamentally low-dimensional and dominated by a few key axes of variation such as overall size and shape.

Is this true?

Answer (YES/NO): NO